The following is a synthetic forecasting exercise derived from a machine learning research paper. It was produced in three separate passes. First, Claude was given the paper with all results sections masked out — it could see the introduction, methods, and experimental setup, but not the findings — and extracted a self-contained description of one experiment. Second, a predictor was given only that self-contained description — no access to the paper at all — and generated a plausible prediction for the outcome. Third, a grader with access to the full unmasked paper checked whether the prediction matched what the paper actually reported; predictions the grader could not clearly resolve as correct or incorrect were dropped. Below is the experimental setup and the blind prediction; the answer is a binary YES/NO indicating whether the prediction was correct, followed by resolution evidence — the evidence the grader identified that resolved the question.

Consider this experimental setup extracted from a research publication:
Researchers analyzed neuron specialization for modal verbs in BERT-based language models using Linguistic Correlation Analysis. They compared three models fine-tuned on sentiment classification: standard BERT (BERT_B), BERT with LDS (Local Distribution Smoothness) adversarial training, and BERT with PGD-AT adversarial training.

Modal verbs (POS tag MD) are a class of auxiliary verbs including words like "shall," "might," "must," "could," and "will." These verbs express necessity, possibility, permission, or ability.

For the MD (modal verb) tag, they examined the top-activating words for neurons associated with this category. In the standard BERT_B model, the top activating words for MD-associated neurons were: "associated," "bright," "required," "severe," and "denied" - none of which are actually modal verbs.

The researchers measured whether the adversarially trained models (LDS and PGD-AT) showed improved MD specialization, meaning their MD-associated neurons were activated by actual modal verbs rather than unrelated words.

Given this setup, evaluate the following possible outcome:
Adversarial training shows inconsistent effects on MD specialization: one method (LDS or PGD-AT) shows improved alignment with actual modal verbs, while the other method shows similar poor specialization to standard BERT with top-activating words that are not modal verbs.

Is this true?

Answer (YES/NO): NO